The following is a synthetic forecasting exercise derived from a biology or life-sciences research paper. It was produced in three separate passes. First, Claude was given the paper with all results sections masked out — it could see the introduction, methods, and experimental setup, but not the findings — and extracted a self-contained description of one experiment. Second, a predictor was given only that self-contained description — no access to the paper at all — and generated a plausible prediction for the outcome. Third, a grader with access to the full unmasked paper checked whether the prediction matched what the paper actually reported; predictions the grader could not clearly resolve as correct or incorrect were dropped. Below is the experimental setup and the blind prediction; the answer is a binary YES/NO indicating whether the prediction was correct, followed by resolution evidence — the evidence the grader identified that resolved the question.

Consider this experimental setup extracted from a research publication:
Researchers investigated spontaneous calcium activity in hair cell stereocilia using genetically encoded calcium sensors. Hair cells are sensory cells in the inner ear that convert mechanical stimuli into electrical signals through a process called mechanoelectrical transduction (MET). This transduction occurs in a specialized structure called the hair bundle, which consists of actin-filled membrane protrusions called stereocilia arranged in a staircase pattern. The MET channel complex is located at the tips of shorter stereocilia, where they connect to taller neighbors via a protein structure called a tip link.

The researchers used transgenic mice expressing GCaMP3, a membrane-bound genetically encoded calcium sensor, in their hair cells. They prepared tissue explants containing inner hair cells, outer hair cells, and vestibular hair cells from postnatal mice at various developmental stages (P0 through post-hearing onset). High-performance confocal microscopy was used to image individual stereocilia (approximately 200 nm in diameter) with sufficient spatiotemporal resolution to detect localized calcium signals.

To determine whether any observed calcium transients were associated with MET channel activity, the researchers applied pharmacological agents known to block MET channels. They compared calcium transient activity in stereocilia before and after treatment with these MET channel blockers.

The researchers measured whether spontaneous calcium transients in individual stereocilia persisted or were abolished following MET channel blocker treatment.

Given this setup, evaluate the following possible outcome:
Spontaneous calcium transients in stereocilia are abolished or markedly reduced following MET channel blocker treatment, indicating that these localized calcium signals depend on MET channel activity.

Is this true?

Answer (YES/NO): YES